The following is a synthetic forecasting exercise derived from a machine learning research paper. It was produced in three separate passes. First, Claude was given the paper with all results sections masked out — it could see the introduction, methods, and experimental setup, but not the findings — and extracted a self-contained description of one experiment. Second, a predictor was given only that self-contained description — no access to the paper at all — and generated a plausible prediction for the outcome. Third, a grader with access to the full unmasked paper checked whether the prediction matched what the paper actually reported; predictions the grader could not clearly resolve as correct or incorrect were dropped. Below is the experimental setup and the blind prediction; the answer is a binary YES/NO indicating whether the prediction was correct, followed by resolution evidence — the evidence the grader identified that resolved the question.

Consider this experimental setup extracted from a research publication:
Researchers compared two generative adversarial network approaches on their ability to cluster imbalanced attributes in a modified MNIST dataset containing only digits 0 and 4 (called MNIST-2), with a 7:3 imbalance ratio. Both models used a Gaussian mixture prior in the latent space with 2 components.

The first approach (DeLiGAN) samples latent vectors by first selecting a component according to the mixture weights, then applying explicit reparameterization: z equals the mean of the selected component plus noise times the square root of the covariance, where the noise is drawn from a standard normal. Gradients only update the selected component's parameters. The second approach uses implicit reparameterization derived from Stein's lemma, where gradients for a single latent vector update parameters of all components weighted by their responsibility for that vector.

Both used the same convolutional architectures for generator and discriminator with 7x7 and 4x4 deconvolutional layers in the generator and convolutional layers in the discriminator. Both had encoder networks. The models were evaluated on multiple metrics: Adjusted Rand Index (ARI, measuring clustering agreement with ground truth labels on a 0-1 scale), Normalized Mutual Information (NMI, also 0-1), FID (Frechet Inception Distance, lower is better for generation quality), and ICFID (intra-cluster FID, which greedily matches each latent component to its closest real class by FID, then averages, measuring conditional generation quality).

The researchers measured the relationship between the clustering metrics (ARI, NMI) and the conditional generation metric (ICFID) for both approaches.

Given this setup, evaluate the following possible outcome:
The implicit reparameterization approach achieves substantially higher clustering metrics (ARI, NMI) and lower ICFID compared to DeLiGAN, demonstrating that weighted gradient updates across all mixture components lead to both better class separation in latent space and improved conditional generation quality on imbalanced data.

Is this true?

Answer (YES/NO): NO